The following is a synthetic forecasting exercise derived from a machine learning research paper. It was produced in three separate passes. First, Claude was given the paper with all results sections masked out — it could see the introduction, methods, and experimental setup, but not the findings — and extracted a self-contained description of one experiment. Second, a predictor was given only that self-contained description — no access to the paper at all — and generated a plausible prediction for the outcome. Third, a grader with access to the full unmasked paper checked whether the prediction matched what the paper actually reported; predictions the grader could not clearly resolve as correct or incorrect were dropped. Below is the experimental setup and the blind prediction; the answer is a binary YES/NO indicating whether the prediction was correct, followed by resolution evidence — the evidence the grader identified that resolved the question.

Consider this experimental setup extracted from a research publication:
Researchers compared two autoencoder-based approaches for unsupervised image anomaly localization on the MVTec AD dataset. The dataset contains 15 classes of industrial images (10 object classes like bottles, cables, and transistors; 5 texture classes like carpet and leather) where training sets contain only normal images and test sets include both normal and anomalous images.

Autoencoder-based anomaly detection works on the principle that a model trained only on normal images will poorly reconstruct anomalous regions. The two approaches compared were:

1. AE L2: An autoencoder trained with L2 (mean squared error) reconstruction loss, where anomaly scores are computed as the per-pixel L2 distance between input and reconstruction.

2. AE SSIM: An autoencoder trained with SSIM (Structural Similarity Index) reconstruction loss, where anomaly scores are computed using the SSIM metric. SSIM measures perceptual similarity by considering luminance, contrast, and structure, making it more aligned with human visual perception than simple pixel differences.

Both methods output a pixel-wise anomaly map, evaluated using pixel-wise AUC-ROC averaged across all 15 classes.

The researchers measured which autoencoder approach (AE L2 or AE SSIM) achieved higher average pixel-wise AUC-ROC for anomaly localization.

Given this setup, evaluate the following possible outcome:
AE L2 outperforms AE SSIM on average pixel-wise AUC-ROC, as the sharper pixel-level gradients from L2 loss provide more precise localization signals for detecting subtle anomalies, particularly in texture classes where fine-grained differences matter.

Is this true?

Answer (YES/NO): NO